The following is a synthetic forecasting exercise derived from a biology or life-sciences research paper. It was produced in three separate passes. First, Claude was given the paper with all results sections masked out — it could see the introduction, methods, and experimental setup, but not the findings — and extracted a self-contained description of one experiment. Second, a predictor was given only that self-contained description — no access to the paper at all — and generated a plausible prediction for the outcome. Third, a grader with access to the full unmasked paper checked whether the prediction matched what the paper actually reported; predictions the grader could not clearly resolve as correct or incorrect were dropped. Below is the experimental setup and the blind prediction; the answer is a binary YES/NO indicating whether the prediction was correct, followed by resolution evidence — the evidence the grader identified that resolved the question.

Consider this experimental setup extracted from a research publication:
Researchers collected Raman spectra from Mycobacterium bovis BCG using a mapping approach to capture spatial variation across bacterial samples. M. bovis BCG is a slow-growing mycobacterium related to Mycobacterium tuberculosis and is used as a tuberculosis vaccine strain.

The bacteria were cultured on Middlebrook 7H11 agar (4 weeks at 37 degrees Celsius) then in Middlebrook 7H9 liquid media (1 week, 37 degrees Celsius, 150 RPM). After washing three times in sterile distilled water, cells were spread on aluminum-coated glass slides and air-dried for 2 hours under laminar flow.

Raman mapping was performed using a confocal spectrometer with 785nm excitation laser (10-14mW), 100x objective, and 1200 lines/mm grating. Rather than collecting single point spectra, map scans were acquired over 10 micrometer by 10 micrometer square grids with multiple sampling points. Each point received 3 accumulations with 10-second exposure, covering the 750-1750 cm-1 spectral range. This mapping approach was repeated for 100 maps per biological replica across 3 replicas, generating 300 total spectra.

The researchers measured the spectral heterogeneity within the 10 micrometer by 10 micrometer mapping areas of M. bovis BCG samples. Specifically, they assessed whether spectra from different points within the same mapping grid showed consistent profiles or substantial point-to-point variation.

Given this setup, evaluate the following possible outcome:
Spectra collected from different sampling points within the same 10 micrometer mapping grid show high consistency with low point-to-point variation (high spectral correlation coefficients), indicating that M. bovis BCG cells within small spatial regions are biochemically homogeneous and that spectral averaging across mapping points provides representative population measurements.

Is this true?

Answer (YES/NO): NO